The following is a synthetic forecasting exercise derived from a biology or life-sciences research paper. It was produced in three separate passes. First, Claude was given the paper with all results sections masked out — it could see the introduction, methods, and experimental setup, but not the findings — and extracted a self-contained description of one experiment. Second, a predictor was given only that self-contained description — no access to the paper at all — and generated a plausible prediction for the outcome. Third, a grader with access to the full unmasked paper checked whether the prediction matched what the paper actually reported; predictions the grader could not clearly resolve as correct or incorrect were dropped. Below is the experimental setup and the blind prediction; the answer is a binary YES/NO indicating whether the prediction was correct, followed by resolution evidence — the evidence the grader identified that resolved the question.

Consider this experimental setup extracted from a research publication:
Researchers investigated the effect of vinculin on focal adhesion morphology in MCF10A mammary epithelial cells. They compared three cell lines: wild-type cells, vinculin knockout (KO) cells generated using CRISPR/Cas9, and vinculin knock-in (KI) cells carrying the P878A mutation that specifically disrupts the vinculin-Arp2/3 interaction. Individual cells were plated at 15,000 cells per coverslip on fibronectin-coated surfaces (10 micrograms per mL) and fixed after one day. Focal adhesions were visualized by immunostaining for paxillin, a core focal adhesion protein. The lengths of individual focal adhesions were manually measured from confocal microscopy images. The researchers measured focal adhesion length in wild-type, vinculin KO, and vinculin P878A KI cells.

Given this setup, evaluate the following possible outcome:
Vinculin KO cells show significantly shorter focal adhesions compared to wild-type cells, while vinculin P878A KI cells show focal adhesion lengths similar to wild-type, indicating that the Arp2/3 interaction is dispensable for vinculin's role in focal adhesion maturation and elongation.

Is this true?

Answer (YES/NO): NO